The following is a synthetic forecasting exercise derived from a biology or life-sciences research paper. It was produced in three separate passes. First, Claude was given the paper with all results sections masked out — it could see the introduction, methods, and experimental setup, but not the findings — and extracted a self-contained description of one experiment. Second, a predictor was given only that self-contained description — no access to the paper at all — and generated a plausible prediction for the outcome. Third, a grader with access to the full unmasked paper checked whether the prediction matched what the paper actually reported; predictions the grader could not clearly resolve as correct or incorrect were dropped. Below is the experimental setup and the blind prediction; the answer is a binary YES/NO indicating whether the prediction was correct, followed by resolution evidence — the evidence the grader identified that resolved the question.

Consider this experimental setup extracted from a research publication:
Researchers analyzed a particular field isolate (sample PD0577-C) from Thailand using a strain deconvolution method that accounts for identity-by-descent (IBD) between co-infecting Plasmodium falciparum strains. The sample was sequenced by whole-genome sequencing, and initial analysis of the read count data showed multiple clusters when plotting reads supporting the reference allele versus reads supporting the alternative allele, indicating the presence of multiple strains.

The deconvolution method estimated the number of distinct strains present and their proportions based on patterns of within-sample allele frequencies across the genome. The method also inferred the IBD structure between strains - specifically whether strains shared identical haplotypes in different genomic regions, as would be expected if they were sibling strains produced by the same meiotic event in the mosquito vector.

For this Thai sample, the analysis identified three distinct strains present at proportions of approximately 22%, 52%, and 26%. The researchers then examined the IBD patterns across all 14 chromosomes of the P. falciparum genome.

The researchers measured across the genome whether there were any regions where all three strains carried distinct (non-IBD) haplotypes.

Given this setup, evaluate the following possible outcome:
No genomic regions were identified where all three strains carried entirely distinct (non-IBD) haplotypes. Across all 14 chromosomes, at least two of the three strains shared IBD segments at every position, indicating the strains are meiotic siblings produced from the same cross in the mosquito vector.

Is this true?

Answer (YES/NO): YES